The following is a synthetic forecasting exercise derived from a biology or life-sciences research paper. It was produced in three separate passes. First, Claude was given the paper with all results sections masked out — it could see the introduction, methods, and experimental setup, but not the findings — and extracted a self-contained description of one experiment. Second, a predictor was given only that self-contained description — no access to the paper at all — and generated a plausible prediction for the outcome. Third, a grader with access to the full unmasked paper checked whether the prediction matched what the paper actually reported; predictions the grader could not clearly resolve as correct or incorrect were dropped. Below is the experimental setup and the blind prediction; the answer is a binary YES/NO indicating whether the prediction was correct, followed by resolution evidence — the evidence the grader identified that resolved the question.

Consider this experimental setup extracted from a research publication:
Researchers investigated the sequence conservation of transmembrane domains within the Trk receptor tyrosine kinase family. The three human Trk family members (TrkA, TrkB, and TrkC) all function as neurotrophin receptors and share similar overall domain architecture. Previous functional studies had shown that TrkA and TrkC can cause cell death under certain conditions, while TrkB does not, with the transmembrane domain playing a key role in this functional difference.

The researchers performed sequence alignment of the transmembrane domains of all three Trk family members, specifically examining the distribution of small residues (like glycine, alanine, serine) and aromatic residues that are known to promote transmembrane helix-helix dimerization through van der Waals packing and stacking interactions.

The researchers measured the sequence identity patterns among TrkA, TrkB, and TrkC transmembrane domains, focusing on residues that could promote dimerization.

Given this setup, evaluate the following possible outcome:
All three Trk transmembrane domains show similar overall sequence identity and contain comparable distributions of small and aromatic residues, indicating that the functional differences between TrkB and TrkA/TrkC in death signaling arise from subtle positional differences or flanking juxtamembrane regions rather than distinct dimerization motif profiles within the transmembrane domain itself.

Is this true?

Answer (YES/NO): NO